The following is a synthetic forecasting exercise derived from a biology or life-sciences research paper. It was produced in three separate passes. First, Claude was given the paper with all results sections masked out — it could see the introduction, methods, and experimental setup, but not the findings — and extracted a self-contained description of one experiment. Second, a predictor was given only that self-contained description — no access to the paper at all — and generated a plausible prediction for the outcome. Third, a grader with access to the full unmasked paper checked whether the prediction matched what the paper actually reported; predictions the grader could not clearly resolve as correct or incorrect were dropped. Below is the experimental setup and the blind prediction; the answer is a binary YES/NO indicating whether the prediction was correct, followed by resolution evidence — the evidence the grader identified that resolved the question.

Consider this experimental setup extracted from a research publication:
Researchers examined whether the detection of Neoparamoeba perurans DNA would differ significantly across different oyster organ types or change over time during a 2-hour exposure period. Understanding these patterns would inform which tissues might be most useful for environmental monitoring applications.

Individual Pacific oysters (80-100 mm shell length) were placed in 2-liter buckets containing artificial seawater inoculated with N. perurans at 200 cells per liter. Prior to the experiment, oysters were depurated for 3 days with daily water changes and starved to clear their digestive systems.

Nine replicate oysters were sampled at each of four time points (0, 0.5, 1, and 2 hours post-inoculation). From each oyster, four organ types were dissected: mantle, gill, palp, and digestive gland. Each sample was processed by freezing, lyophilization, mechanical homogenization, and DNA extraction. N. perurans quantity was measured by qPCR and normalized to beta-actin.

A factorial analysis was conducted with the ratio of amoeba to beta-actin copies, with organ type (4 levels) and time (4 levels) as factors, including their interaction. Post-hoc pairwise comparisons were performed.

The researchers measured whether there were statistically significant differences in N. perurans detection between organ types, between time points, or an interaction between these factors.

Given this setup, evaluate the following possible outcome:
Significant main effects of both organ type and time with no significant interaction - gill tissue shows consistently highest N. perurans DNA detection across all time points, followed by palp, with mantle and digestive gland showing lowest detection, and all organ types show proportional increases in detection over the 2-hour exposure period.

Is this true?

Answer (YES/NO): NO